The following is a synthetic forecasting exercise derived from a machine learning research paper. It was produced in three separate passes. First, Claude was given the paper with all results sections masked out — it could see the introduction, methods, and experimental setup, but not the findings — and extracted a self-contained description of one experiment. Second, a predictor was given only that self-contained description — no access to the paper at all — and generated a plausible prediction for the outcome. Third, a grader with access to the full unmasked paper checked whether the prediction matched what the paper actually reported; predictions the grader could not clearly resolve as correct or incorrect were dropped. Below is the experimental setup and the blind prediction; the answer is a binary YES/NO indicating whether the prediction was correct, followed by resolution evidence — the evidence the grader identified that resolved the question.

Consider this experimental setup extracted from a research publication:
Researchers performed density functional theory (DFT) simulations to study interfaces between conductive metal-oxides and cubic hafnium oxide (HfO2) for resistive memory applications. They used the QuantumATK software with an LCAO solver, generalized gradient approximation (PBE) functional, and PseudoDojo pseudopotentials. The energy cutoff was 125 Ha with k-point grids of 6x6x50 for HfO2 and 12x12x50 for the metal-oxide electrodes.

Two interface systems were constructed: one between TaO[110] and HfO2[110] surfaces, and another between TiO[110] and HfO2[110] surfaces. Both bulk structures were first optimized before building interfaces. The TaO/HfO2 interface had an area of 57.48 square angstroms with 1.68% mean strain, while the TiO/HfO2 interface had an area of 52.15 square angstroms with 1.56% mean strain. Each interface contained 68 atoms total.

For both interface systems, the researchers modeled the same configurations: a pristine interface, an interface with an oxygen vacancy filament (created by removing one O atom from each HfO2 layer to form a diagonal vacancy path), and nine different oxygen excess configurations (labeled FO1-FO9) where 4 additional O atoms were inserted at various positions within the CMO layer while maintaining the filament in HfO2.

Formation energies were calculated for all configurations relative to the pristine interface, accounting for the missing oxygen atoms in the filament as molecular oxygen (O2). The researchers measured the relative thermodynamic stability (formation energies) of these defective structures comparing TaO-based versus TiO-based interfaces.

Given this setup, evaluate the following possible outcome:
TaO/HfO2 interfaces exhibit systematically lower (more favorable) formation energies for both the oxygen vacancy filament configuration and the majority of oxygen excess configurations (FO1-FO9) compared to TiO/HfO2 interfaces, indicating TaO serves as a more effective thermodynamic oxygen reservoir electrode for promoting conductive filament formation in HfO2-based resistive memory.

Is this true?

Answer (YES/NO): YES